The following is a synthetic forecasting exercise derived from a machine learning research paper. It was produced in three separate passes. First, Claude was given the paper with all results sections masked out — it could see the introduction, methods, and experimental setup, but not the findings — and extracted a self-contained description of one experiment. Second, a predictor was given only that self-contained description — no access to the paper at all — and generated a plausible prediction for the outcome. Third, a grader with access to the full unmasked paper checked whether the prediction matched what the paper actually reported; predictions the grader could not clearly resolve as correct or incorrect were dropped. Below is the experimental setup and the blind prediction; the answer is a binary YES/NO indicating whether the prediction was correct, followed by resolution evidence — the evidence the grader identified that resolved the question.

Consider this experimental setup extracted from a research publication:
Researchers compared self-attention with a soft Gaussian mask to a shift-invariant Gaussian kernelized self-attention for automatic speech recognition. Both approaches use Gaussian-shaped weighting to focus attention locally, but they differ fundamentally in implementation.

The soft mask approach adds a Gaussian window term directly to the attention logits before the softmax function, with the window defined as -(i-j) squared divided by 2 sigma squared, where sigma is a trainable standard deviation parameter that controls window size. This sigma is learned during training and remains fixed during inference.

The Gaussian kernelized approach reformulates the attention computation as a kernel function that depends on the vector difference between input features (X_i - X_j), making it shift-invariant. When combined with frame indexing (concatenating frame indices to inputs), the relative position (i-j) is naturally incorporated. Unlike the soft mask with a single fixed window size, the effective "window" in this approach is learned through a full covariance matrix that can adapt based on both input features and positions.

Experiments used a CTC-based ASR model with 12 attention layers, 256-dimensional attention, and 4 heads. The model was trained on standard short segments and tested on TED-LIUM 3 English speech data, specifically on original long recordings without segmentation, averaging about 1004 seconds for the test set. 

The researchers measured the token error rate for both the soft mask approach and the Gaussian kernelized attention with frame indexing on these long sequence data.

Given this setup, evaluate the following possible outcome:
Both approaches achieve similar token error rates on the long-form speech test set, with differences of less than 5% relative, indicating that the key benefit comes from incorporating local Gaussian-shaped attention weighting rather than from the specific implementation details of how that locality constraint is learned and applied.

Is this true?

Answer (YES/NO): YES